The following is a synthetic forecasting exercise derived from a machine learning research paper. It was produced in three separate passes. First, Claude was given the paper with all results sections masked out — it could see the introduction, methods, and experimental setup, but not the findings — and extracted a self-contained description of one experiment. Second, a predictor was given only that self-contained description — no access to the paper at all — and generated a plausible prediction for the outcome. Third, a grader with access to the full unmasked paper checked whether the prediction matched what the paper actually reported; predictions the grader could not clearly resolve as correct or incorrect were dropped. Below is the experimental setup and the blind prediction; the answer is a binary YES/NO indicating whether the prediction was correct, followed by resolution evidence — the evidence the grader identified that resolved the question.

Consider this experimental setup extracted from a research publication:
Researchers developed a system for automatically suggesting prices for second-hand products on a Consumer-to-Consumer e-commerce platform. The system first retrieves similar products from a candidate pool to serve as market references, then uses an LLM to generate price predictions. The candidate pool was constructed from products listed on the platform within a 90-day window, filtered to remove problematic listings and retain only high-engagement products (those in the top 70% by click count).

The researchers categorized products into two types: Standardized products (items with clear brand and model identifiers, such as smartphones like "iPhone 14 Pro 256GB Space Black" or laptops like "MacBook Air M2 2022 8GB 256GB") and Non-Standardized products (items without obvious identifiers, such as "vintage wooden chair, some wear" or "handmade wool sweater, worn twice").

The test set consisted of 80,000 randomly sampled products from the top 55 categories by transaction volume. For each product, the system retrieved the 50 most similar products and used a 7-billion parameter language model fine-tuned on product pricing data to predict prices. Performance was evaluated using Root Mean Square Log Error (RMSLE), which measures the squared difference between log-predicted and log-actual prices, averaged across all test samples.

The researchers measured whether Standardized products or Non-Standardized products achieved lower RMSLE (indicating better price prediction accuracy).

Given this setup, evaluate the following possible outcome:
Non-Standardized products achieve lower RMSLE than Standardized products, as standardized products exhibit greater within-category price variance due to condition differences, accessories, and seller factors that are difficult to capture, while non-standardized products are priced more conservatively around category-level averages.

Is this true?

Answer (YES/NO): NO